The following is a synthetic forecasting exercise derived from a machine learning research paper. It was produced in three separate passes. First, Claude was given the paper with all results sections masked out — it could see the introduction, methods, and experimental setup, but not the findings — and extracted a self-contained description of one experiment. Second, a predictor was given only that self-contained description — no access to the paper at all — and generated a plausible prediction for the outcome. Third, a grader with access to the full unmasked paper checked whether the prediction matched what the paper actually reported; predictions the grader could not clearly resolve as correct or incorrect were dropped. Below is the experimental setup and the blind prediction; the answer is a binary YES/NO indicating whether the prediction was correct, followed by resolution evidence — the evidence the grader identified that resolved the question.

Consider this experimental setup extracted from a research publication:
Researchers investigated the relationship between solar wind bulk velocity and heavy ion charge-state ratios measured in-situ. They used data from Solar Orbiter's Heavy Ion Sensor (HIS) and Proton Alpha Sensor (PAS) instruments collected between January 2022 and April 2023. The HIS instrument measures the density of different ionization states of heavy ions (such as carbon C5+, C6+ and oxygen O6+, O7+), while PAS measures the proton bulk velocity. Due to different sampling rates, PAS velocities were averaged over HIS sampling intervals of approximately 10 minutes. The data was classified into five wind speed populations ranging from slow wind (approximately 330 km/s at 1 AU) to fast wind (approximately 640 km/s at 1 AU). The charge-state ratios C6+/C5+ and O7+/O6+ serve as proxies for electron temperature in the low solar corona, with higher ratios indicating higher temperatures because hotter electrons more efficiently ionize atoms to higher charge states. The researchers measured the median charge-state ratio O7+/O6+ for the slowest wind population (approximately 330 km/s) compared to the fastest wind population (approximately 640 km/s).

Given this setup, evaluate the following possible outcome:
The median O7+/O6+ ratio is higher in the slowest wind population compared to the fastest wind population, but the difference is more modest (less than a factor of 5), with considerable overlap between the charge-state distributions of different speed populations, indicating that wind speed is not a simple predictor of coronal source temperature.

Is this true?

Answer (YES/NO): NO